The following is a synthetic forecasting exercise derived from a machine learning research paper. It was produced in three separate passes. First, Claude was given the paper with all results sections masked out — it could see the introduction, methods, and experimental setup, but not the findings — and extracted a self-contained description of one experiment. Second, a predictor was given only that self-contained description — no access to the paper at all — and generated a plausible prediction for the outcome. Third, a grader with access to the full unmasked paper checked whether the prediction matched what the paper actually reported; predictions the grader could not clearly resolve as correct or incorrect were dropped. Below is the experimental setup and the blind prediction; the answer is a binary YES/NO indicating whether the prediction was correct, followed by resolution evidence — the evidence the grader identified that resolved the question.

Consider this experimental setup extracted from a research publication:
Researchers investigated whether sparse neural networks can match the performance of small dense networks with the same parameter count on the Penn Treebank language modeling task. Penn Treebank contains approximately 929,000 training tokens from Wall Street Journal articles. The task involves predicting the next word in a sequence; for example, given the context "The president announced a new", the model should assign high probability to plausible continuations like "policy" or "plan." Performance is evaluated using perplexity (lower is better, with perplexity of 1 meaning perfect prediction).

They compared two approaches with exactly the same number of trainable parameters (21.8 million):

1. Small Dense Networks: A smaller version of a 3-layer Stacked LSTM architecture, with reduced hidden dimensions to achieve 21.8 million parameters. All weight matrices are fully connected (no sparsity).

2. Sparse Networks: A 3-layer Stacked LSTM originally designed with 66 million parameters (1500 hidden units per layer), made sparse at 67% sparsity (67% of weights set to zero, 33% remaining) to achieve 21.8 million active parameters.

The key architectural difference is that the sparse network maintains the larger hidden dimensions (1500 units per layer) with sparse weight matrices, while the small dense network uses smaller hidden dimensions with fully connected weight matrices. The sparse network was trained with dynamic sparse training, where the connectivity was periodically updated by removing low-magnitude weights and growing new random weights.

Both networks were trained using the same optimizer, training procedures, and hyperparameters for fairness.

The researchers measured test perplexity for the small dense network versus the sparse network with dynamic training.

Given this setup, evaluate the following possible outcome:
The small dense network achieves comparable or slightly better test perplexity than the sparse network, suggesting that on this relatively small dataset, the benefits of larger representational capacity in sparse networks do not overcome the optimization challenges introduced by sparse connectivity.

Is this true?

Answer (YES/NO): NO